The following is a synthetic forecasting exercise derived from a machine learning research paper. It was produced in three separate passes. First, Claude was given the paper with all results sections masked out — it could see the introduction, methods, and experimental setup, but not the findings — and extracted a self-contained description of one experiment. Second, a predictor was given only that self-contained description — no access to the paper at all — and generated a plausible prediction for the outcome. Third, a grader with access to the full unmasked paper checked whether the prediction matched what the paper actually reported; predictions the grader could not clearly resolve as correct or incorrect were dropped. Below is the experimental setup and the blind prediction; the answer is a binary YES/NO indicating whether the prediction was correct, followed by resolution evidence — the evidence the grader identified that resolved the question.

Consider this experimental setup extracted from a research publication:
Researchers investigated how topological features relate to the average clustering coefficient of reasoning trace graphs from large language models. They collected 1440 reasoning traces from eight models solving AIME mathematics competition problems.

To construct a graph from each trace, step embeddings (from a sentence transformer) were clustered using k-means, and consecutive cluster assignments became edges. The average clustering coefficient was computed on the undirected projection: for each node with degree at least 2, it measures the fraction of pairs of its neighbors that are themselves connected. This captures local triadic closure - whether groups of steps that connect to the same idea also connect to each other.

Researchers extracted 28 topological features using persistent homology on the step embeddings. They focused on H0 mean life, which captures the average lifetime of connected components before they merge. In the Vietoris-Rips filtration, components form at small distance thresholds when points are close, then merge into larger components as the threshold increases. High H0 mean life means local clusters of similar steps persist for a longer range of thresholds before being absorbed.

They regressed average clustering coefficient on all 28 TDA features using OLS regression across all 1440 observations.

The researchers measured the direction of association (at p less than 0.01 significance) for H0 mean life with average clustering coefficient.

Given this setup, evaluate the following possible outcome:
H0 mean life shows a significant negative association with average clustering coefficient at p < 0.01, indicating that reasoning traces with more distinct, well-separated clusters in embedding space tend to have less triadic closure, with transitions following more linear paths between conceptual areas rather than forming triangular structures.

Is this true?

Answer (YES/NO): NO